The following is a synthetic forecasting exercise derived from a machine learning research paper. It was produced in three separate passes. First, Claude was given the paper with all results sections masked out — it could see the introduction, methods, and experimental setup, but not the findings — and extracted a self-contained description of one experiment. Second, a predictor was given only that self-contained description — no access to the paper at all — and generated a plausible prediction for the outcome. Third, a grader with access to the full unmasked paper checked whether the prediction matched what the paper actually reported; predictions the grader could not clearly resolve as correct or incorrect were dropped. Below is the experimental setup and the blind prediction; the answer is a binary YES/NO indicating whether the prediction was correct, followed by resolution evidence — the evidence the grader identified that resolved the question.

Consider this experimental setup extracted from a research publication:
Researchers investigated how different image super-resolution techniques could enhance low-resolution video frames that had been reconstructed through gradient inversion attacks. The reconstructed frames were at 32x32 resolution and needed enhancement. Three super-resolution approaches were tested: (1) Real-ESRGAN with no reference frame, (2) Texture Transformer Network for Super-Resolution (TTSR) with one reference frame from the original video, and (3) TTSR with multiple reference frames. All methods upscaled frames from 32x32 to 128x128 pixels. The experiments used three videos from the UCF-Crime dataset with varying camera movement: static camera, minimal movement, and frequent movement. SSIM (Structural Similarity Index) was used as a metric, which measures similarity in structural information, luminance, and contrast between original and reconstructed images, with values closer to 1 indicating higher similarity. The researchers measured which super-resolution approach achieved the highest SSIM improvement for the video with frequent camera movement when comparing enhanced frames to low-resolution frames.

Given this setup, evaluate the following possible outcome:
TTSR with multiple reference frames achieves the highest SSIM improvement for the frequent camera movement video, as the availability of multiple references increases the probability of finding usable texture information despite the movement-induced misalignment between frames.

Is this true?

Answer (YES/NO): YES